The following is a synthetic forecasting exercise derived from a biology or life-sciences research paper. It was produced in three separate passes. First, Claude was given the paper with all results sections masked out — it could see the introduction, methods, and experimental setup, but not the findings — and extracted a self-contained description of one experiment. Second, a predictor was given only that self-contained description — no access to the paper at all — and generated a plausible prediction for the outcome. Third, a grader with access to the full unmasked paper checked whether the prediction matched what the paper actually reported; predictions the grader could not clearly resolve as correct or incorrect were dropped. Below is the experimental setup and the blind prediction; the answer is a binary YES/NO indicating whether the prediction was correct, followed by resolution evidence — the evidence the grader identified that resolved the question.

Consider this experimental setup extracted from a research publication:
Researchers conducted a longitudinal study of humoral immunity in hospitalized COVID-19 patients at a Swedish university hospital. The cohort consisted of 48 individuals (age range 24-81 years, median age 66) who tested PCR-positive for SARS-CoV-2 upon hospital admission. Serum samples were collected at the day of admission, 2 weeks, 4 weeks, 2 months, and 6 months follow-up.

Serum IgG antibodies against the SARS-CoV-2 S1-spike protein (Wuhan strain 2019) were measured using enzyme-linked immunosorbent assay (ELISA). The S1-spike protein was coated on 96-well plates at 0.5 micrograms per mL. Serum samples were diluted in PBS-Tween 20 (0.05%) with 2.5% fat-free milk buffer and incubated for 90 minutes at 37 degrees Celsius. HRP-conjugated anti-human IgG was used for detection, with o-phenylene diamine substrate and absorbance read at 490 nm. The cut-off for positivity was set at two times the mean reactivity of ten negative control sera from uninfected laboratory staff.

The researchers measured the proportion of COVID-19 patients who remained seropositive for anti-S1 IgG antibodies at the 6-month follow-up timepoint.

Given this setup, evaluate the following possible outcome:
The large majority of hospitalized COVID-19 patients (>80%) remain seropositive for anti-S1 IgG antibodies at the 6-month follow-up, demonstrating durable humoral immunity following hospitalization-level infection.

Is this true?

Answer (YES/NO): YES